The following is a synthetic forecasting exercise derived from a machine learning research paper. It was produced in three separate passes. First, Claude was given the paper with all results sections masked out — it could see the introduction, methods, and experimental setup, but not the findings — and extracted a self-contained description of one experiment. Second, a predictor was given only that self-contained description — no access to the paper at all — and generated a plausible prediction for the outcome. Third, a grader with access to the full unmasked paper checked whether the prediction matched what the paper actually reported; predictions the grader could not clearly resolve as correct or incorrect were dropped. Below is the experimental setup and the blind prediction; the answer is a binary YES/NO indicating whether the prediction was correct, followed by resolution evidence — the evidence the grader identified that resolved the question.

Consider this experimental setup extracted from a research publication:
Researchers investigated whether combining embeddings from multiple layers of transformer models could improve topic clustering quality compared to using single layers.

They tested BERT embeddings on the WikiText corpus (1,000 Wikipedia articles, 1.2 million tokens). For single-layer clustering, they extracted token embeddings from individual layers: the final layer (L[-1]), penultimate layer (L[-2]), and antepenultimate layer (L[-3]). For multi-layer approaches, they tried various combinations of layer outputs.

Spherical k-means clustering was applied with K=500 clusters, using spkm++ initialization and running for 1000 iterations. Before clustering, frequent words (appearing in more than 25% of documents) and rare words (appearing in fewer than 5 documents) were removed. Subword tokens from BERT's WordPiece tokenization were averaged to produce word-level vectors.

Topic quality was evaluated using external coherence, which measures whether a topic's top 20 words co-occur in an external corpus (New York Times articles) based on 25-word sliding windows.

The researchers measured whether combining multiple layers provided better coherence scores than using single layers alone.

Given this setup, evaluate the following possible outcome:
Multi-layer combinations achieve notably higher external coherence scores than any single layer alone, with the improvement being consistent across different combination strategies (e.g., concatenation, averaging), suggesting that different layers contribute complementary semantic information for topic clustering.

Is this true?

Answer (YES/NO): NO